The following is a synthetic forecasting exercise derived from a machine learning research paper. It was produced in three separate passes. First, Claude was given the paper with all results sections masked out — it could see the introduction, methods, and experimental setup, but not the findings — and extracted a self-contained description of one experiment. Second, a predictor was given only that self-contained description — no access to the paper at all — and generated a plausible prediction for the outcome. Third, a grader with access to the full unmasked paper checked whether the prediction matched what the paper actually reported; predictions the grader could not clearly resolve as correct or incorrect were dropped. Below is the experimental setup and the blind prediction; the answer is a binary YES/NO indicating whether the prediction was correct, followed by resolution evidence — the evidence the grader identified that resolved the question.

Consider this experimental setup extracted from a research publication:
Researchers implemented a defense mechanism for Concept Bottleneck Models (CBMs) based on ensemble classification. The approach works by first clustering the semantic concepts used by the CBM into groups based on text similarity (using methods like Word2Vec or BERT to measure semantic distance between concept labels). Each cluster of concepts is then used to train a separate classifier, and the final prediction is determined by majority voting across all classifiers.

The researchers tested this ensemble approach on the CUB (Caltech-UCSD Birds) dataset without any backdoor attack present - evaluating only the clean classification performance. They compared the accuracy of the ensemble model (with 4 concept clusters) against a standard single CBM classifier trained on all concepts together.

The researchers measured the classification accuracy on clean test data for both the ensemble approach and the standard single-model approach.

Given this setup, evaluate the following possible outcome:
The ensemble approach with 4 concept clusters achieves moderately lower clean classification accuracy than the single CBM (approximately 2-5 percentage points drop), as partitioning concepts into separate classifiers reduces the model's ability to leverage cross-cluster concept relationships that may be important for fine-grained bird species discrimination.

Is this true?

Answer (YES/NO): NO